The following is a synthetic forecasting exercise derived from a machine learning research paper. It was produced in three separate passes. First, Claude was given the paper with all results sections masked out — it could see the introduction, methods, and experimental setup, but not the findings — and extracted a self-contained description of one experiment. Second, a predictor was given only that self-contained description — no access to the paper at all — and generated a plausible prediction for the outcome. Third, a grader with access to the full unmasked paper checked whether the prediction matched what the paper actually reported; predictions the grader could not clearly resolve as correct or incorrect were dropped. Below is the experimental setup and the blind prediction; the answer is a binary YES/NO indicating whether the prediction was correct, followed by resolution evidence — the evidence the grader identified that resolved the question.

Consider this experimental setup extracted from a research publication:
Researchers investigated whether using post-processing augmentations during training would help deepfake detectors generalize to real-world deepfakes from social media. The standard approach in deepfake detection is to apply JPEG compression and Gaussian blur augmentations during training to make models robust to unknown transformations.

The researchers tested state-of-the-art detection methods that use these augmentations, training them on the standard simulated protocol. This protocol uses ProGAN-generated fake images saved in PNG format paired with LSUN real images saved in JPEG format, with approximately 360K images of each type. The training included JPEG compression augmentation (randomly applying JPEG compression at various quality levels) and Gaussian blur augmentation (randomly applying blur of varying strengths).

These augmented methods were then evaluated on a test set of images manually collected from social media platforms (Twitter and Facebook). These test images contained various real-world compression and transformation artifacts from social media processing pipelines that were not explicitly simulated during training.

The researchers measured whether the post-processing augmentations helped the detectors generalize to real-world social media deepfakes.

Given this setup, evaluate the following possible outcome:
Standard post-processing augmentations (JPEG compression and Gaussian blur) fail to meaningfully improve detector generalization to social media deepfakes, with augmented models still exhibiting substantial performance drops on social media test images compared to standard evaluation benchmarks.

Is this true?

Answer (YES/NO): YES